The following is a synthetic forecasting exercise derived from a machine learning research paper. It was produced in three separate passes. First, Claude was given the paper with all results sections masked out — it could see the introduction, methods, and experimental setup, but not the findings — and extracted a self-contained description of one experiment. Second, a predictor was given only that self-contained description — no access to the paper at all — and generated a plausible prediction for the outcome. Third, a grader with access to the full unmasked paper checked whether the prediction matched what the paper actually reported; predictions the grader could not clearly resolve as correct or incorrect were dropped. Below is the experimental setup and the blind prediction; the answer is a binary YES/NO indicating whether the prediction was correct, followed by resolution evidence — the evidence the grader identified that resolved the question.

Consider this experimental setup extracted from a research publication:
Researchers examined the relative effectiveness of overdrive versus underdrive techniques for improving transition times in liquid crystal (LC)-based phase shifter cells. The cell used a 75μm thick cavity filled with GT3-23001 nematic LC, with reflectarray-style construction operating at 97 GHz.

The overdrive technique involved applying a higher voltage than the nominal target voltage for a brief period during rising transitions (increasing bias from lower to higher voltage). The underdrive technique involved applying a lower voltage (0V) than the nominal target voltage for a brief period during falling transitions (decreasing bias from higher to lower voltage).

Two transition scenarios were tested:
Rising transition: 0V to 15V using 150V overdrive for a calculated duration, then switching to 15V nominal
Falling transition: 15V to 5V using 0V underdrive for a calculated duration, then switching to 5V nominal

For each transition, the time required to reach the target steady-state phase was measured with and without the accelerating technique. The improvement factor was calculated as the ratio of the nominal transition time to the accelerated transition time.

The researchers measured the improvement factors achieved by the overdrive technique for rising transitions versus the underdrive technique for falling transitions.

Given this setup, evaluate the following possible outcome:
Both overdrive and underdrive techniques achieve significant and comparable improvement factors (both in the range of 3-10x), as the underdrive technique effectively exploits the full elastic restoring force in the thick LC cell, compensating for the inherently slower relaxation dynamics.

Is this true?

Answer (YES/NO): NO